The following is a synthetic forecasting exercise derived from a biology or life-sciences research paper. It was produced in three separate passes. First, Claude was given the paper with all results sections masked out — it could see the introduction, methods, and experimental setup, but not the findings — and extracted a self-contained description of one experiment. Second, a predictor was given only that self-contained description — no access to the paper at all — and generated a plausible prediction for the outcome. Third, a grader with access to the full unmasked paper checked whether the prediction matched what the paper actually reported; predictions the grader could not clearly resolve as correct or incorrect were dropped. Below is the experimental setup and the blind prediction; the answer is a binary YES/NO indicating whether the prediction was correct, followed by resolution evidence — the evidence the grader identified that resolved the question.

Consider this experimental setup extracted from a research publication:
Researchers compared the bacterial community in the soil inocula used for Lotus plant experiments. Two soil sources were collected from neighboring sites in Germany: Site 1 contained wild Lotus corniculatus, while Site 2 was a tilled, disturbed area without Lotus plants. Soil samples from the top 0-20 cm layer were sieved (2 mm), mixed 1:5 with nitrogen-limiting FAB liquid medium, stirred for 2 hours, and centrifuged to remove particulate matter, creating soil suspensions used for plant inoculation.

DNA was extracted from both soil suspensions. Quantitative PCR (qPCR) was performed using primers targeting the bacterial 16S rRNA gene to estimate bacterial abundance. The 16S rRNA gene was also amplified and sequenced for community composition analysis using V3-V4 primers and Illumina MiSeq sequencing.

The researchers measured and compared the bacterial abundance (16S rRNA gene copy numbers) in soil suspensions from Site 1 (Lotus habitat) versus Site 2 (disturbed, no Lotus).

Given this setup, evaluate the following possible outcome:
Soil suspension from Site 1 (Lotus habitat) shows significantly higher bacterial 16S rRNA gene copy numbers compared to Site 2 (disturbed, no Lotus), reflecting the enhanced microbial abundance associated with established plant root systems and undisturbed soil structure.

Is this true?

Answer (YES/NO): NO